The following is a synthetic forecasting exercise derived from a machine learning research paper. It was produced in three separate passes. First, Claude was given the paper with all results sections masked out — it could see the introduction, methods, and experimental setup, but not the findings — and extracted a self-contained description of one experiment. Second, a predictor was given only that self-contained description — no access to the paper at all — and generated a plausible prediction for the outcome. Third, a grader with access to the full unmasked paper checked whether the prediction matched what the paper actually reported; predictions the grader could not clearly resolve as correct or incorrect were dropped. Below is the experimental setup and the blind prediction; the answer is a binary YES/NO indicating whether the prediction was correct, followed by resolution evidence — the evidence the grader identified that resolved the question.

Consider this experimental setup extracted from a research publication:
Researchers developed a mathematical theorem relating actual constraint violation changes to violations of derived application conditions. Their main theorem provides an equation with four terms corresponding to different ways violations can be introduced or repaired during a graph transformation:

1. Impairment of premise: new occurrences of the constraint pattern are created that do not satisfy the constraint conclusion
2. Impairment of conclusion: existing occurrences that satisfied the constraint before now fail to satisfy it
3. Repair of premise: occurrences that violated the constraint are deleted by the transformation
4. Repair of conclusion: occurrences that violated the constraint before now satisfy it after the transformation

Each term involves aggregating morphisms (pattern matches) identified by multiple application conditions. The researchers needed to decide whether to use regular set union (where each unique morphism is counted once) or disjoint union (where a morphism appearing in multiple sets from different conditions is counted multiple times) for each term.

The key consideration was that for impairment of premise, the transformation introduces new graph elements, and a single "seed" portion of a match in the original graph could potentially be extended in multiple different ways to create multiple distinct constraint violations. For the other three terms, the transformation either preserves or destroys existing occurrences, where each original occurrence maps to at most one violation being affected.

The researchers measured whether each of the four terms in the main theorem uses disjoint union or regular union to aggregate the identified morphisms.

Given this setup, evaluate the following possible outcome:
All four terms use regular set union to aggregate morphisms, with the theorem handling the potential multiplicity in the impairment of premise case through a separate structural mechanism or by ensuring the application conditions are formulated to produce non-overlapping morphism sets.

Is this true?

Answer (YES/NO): NO